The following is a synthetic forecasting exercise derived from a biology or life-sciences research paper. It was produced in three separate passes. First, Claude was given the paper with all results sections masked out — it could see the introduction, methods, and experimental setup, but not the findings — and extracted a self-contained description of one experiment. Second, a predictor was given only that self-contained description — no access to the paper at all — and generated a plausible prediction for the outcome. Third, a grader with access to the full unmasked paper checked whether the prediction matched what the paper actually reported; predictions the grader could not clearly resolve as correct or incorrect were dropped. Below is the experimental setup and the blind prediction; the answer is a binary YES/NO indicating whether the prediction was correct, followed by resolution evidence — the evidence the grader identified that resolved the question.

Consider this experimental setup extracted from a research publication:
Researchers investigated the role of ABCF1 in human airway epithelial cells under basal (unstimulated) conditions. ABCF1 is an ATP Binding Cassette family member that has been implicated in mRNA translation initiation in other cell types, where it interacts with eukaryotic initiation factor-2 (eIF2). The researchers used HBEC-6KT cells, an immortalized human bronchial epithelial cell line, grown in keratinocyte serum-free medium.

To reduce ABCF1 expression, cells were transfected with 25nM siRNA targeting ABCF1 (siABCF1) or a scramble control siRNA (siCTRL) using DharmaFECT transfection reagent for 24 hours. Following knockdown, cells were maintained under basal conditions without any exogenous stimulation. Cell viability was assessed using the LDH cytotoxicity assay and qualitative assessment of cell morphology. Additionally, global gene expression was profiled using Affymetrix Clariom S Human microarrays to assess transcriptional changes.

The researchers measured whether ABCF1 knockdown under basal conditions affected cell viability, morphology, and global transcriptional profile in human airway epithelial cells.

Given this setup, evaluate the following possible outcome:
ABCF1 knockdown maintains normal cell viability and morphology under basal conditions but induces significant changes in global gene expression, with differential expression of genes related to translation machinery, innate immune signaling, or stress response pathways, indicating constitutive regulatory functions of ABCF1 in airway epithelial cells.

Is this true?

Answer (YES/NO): NO